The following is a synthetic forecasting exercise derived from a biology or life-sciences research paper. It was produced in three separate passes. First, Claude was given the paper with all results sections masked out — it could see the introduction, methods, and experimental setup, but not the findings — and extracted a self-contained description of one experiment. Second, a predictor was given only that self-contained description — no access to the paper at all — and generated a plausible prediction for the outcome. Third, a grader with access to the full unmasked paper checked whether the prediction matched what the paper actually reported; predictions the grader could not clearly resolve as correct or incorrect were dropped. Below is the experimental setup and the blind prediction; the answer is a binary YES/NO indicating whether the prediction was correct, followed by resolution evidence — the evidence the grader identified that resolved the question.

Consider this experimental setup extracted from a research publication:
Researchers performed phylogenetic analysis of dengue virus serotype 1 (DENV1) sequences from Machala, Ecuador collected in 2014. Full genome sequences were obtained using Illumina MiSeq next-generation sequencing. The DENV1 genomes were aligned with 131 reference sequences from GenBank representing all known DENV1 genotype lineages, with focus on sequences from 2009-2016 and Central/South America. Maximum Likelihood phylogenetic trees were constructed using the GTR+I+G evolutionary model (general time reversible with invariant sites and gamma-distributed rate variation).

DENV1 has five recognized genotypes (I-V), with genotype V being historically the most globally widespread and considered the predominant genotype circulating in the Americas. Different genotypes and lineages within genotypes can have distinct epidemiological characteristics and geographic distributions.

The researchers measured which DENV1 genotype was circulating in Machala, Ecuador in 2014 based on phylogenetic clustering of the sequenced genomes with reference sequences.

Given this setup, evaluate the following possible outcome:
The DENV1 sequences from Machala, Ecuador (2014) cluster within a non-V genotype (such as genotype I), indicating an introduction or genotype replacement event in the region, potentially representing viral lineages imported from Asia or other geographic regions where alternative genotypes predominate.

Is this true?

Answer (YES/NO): NO